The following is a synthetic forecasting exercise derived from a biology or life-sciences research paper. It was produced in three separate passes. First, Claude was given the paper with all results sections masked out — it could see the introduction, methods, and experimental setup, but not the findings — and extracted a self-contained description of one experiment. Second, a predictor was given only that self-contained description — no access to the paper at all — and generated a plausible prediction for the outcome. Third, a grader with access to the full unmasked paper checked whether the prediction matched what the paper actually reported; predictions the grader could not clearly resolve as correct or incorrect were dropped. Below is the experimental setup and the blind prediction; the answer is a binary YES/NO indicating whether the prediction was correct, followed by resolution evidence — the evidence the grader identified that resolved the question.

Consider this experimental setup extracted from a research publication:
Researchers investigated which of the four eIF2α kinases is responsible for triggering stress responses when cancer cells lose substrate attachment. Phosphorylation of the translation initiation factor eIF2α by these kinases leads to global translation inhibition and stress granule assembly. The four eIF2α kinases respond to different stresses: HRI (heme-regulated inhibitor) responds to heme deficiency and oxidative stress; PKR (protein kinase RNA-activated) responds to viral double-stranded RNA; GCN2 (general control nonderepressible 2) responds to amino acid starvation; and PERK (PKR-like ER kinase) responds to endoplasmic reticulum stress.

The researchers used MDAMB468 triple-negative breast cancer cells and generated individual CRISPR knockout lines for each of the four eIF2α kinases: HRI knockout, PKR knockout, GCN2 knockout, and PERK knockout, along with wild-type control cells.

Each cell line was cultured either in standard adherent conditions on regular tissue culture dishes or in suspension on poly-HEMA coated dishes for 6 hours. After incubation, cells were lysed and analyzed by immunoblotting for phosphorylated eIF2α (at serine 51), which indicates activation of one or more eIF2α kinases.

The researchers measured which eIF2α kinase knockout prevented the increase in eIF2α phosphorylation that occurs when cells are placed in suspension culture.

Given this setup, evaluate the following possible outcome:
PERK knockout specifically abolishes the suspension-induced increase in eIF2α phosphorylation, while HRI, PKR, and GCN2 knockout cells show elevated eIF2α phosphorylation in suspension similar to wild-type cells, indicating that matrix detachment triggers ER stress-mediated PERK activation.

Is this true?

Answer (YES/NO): YES